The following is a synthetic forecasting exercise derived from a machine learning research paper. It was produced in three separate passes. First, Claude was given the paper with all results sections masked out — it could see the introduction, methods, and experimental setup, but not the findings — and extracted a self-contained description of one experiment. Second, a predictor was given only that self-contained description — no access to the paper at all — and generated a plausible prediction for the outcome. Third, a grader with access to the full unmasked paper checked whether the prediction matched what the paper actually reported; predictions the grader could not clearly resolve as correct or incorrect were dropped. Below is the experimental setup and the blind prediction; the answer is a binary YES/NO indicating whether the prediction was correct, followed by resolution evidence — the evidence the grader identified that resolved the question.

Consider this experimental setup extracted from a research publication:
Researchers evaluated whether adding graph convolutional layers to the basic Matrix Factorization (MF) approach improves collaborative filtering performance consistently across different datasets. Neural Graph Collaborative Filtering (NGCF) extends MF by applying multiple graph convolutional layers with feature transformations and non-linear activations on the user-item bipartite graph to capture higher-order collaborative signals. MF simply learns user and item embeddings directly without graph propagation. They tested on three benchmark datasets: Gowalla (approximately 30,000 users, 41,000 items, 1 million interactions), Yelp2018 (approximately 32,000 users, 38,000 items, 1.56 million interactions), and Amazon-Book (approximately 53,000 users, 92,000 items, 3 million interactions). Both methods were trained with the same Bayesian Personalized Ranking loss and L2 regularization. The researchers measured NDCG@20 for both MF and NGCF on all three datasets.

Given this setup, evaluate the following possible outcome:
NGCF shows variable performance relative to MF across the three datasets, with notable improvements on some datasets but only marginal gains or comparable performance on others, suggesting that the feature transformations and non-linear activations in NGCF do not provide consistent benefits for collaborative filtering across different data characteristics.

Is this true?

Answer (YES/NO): NO